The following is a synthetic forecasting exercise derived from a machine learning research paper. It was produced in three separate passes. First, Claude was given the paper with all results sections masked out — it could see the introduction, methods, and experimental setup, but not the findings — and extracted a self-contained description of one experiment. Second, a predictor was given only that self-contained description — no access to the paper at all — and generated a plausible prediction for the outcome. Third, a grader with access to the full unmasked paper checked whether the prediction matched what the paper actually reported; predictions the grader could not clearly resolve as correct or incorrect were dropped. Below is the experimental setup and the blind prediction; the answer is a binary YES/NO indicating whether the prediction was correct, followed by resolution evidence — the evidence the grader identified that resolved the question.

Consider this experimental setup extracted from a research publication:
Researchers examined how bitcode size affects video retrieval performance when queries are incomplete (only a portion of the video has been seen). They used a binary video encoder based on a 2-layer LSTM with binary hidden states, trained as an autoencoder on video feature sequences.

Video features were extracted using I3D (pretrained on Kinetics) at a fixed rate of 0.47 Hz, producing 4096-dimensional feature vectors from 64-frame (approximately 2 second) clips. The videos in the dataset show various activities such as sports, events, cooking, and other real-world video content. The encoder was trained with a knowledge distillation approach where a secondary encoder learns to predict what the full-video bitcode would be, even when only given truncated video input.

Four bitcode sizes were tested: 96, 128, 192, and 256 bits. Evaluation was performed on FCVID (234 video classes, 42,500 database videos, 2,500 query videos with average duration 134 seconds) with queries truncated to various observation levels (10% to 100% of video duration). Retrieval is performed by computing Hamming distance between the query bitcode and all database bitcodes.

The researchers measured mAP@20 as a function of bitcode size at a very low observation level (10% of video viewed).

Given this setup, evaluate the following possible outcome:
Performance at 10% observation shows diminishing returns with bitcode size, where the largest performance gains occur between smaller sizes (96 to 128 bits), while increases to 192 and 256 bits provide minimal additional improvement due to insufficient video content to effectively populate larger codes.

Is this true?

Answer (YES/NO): NO